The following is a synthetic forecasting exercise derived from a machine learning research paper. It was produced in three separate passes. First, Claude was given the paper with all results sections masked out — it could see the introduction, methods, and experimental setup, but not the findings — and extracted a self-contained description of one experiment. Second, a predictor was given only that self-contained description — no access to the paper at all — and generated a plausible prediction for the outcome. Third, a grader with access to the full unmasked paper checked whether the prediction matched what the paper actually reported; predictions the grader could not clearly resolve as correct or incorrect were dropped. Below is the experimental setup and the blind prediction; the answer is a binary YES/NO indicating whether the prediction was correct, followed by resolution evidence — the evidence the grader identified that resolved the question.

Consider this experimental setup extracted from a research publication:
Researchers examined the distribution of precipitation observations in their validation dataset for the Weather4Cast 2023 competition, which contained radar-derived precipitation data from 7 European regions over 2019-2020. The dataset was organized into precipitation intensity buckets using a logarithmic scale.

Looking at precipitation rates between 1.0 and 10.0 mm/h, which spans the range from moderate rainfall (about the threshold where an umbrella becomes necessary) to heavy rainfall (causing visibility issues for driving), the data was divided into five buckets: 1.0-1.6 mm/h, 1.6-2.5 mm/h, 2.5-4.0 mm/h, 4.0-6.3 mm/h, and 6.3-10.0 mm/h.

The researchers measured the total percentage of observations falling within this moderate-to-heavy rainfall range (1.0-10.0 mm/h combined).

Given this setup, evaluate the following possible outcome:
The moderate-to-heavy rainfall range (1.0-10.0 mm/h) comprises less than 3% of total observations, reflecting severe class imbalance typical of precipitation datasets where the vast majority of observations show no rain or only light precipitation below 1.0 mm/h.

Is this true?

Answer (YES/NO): YES